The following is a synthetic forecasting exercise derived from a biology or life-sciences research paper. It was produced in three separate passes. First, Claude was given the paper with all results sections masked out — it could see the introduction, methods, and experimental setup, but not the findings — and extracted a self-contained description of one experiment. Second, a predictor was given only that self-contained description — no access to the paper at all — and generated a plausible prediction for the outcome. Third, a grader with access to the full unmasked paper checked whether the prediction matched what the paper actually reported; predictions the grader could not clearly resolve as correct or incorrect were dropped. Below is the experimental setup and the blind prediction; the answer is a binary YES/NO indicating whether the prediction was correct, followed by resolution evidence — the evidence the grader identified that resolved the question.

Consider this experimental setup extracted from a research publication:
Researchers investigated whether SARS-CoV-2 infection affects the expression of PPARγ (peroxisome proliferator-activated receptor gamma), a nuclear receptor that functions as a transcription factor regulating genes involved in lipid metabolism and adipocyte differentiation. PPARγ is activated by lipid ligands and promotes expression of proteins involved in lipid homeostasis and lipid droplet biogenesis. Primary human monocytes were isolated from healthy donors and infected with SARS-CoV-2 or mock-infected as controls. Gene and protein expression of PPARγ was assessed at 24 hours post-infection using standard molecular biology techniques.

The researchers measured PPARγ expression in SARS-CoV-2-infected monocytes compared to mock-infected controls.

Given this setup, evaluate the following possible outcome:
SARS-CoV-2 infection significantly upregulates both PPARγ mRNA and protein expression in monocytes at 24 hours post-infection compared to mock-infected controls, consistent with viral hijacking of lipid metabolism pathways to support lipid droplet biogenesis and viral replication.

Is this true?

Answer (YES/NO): NO